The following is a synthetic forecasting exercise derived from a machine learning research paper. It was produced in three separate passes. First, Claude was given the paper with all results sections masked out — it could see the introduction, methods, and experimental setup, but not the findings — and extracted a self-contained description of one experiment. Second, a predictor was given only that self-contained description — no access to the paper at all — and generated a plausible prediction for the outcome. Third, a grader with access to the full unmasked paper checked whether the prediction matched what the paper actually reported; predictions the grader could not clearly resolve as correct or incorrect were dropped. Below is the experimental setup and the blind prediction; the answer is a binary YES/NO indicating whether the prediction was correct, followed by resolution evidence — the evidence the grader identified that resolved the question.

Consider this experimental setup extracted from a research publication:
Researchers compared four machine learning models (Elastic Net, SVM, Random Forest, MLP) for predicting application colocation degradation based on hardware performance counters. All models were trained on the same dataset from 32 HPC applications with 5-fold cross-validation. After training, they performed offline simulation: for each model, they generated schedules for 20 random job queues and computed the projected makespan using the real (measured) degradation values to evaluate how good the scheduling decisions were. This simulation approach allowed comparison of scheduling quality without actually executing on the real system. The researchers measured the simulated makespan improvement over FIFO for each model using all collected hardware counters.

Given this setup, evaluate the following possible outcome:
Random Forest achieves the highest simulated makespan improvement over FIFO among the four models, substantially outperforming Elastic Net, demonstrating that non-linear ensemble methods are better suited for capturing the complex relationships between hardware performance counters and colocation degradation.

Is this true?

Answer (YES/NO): YES